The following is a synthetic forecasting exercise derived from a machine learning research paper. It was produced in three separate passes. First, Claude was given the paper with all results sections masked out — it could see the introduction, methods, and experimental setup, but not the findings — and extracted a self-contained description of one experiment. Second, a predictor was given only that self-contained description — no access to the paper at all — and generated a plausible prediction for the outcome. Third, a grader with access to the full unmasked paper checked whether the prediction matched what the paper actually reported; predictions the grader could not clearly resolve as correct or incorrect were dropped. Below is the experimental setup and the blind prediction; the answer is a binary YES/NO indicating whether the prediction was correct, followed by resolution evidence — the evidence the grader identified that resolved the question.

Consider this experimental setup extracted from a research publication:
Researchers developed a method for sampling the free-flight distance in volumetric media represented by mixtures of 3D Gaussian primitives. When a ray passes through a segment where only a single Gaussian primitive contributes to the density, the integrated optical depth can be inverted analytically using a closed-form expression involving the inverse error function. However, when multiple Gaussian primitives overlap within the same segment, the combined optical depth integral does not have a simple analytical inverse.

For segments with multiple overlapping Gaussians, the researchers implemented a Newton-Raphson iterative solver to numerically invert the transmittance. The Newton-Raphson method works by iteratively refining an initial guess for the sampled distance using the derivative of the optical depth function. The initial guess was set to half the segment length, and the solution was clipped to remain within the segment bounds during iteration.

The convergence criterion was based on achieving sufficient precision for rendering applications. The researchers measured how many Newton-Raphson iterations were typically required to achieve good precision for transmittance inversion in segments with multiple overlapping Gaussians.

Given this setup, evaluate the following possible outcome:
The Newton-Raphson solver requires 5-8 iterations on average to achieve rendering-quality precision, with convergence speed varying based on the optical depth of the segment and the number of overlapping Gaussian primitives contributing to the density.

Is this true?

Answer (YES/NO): NO